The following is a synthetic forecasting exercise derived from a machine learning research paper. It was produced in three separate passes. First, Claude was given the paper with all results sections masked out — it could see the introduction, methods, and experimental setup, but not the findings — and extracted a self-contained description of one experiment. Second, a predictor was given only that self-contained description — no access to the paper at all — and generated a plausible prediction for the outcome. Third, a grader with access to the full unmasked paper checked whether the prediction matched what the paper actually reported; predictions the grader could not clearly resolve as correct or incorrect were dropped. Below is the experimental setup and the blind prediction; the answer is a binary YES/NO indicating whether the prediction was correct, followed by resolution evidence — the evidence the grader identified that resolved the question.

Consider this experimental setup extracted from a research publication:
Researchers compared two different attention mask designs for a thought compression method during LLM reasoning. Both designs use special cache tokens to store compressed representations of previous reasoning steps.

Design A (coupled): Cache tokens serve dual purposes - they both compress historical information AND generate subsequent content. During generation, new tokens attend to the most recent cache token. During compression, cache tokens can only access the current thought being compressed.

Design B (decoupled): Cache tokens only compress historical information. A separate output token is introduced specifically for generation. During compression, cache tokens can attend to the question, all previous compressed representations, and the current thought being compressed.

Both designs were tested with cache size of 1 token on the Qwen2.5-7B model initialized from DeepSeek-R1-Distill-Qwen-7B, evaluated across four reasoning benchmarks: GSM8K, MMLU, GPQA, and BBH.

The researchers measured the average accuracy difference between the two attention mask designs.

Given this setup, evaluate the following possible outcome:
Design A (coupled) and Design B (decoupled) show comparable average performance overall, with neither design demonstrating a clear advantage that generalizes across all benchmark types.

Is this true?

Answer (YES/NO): NO